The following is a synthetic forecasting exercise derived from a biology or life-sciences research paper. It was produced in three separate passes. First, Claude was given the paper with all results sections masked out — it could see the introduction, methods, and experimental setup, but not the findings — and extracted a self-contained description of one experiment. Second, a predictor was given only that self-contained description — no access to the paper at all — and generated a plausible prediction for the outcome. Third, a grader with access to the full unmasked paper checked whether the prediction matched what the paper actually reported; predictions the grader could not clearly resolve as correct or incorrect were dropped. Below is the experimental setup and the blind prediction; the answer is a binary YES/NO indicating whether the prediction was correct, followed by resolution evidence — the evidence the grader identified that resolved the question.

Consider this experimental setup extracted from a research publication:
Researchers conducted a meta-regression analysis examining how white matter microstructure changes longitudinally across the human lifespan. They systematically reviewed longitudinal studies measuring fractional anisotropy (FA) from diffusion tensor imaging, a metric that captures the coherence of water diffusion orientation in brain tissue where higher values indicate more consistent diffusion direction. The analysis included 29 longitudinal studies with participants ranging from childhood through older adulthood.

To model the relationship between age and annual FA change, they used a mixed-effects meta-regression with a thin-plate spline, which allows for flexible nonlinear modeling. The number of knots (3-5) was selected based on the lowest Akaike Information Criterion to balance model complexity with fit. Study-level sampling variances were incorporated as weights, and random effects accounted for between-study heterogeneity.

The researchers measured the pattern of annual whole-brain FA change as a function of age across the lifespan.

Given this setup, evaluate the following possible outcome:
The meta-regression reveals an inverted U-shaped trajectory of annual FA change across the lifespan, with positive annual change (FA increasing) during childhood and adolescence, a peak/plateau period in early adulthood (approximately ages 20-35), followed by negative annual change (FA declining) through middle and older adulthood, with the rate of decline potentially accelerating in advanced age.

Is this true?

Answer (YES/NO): NO